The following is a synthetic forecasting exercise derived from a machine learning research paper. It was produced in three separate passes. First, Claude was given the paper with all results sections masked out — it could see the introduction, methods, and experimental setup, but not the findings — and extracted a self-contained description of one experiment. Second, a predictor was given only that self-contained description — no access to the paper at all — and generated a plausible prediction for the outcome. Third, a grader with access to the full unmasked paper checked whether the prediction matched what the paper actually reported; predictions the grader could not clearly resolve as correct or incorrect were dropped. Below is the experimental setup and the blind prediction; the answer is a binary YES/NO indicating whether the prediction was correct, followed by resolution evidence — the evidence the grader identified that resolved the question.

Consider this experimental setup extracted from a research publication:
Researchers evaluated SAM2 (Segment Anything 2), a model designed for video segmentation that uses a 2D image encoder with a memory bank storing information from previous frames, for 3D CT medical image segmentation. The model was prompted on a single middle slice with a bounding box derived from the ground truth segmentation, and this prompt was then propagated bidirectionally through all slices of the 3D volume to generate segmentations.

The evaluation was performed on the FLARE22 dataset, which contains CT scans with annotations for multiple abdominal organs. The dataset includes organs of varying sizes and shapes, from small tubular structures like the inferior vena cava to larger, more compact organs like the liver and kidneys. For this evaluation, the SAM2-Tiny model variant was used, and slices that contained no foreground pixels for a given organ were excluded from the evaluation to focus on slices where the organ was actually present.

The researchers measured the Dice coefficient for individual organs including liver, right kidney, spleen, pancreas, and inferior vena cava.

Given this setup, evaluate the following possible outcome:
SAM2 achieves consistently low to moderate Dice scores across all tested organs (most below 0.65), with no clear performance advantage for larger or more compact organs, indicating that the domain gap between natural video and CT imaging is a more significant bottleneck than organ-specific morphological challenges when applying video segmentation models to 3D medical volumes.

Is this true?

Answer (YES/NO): NO